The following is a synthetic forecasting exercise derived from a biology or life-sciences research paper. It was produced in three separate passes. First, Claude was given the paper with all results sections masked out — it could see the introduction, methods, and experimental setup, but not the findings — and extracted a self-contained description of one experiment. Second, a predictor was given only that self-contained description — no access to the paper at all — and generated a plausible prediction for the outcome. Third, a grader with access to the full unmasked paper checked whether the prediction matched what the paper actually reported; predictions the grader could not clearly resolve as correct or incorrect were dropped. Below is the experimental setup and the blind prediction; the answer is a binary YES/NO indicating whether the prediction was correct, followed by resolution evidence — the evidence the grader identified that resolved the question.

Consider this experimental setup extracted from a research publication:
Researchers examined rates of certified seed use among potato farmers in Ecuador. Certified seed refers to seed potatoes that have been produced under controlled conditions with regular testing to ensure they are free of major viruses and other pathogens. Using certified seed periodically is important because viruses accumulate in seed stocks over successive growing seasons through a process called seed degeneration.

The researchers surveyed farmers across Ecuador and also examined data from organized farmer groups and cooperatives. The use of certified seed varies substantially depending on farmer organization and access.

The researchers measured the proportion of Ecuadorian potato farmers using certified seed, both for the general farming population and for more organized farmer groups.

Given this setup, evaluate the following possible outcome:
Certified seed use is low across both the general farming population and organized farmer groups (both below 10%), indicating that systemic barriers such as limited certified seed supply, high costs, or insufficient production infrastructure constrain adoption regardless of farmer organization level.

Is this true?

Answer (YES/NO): NO